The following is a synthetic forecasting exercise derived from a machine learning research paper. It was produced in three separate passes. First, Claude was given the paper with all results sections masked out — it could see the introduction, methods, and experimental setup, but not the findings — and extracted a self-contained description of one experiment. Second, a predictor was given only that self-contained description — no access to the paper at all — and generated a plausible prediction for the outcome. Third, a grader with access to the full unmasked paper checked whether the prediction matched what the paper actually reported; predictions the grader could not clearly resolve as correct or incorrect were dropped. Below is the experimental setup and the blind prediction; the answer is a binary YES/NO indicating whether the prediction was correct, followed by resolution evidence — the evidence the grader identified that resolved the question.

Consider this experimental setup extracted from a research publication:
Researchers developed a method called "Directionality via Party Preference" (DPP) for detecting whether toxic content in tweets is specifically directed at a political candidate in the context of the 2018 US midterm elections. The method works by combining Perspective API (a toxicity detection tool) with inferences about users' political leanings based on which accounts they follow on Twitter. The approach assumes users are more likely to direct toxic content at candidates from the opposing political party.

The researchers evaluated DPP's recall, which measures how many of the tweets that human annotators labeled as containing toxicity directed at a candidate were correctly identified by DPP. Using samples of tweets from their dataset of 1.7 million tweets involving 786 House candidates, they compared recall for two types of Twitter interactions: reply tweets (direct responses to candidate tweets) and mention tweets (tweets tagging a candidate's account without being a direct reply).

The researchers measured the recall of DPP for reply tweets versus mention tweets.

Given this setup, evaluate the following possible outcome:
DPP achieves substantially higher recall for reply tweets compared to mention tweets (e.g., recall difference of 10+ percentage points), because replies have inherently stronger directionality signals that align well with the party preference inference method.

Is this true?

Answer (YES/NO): YES